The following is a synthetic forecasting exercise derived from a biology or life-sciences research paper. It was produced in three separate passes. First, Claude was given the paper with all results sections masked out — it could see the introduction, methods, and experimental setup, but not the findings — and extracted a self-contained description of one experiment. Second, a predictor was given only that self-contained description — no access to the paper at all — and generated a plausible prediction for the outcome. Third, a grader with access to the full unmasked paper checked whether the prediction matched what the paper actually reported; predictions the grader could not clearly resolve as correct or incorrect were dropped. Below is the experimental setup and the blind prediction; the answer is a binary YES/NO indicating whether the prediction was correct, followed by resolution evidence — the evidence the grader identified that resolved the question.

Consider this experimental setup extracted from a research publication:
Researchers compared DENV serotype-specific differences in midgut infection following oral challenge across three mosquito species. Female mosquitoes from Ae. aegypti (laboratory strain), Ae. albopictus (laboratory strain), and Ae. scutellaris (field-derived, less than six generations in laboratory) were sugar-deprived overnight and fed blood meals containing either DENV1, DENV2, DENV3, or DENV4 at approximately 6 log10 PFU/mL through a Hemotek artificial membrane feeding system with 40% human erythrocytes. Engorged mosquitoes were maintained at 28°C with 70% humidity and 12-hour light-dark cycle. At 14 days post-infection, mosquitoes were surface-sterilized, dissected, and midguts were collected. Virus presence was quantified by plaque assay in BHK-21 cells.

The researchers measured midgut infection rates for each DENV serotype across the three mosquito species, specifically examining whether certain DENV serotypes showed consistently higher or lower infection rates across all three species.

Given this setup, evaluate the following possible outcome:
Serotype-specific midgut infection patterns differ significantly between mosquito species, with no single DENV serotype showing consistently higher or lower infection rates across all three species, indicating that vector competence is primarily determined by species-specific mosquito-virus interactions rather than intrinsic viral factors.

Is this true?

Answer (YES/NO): NO